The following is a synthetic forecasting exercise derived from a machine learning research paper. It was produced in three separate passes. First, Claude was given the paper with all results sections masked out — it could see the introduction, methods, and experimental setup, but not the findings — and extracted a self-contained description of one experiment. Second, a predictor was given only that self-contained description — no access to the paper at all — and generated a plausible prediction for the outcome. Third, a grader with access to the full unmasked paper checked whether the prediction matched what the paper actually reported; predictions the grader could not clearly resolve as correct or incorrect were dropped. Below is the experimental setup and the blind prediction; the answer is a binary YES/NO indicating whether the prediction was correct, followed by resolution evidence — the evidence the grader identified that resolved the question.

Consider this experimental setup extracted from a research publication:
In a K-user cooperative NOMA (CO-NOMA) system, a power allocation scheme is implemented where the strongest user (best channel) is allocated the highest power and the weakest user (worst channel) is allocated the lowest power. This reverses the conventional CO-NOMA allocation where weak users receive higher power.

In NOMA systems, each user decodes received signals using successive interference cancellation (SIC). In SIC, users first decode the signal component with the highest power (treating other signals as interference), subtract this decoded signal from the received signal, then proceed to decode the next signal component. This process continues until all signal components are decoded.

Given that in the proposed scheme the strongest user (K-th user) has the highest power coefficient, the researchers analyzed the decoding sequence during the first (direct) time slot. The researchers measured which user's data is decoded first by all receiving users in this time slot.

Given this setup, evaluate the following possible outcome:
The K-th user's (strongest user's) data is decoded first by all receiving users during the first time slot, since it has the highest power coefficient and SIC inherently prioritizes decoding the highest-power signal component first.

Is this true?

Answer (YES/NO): YES